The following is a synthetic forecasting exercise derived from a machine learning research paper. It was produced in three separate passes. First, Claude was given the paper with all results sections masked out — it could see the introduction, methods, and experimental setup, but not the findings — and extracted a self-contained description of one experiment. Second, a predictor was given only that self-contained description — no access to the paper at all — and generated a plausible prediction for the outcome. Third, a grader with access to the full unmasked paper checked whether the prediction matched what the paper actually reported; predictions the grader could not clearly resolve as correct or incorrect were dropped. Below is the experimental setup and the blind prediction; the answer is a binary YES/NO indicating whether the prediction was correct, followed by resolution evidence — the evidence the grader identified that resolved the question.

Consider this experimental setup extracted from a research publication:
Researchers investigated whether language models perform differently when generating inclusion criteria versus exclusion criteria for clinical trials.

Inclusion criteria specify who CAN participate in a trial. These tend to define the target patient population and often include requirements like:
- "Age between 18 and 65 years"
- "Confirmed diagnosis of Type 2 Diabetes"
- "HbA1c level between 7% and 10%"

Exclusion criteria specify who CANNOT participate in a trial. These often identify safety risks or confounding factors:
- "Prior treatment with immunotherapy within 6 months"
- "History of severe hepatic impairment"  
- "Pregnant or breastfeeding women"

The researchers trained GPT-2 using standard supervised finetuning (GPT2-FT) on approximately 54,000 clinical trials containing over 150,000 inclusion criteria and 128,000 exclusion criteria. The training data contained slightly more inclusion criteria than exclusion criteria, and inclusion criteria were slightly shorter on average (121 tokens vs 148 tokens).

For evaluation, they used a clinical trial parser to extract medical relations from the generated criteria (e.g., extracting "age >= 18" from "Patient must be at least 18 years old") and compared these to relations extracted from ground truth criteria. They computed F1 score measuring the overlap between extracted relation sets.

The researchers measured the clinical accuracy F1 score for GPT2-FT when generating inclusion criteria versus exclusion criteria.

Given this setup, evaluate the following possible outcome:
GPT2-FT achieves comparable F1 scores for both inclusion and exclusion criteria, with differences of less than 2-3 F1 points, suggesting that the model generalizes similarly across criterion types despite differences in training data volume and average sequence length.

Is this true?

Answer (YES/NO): NO